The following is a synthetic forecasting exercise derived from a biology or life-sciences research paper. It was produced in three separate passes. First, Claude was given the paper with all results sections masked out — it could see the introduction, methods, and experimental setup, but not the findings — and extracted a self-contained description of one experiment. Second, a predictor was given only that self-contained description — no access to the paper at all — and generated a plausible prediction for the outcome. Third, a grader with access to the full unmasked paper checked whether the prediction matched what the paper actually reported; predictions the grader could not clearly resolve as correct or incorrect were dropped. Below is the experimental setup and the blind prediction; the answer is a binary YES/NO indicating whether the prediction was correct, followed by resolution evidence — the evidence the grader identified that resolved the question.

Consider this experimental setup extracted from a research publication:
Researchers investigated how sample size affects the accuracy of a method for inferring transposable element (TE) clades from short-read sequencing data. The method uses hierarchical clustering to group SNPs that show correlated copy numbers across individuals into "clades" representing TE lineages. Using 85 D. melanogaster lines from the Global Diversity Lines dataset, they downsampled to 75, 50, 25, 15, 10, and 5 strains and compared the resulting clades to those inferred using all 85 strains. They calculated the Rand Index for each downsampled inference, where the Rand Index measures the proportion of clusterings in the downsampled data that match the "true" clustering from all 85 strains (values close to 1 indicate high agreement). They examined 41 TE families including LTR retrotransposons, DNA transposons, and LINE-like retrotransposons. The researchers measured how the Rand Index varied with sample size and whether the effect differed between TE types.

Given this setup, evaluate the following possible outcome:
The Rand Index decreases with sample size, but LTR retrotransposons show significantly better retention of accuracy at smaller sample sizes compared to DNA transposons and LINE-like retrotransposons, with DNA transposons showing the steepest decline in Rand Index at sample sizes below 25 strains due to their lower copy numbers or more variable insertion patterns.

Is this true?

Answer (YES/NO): NO